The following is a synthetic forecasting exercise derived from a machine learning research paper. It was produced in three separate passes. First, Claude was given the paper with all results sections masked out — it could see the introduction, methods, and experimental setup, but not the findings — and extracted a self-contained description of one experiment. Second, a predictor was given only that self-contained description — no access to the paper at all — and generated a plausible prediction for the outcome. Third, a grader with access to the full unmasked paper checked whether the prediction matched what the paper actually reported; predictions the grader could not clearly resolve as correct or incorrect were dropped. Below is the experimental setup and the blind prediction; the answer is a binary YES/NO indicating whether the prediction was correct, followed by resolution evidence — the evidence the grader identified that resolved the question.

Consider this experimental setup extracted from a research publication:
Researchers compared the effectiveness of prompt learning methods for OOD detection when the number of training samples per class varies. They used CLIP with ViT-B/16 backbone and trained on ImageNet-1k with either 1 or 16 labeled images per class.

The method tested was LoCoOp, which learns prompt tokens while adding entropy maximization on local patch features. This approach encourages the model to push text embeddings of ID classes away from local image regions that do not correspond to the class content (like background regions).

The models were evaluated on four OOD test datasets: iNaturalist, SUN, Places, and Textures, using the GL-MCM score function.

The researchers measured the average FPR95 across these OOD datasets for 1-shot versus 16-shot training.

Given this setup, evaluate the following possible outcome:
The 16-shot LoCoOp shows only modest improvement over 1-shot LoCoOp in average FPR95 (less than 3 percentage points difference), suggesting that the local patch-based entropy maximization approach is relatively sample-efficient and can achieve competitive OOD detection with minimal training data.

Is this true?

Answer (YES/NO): NO